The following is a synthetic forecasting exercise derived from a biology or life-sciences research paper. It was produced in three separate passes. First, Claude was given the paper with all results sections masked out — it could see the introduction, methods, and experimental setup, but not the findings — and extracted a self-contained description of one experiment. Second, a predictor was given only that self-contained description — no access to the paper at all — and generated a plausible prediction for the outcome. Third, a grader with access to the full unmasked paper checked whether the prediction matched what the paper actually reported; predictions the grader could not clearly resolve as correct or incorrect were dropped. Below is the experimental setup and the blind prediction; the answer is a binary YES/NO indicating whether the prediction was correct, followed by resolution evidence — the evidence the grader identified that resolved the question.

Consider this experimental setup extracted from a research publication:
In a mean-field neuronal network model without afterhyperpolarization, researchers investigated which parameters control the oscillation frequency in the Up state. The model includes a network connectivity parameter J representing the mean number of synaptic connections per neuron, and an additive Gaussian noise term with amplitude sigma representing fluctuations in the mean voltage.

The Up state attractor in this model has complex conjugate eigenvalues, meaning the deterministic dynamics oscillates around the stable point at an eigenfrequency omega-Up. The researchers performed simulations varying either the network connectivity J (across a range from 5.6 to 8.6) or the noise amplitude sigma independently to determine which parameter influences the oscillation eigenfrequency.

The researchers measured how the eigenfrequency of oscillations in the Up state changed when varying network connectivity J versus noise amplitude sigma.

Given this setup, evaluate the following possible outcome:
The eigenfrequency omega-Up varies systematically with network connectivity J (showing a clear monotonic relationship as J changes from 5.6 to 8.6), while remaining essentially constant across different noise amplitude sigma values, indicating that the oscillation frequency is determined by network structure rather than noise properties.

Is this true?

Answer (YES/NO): YES